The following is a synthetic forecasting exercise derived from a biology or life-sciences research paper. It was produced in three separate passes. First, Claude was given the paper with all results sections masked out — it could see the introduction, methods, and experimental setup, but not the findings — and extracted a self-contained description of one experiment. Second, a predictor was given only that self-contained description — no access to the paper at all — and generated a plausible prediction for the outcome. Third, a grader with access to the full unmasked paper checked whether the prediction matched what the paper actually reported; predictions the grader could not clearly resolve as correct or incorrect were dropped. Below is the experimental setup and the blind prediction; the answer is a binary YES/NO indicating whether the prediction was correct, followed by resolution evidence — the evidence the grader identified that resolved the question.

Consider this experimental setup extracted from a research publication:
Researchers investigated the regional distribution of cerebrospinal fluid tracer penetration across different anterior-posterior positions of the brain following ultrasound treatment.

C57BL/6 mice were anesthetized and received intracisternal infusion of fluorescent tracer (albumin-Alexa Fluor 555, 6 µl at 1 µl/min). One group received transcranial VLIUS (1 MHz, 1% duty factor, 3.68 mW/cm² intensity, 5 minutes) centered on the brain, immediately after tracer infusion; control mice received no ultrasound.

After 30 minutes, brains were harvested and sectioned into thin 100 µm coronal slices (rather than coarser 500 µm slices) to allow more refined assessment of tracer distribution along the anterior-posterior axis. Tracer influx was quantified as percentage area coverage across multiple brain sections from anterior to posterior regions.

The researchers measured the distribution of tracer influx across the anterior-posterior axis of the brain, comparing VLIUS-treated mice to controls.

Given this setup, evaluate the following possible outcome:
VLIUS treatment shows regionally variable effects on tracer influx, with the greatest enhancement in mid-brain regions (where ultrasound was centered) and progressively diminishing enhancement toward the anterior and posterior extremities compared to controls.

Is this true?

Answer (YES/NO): NO